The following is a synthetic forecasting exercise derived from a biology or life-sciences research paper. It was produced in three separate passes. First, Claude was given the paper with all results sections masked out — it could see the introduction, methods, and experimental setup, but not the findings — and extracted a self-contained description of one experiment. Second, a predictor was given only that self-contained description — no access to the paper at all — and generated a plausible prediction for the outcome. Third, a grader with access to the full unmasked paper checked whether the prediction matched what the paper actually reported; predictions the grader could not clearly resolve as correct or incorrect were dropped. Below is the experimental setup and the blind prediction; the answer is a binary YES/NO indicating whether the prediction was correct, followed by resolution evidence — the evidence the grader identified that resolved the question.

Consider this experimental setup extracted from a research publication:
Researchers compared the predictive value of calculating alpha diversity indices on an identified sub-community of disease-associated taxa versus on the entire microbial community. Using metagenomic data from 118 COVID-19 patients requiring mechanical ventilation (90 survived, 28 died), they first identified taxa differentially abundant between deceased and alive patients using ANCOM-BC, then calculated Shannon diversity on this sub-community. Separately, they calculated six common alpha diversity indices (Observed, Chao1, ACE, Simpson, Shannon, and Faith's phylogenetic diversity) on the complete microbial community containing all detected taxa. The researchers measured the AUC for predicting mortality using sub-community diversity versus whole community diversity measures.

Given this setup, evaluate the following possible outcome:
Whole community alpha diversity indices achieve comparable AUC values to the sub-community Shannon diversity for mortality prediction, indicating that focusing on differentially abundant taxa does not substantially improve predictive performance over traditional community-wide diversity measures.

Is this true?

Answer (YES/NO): NO